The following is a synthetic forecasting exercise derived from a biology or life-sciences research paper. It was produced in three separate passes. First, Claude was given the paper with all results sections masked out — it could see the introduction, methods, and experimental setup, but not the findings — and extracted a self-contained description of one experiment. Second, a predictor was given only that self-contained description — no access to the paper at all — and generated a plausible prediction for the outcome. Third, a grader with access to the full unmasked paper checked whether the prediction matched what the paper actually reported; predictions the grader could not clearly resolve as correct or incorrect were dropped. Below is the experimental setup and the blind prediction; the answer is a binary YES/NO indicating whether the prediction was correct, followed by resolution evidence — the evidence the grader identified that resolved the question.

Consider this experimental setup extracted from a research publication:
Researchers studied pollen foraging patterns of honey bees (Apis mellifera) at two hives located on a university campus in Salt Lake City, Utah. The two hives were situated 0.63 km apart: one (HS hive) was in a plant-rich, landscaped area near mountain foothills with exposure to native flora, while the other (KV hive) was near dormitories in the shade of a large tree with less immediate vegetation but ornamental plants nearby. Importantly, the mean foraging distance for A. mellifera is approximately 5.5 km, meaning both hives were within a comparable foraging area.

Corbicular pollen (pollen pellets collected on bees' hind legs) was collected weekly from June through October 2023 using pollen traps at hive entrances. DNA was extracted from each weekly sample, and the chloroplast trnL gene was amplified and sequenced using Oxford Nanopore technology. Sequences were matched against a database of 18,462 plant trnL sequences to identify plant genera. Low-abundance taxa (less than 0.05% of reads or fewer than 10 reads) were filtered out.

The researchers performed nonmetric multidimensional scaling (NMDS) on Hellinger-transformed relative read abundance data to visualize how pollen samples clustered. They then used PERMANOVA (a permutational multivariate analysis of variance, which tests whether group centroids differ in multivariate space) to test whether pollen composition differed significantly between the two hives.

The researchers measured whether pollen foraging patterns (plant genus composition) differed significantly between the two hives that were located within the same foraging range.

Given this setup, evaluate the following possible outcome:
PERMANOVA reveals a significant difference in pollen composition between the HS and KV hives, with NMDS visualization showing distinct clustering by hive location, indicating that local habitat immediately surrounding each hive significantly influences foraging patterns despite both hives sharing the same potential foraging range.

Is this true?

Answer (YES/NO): YES